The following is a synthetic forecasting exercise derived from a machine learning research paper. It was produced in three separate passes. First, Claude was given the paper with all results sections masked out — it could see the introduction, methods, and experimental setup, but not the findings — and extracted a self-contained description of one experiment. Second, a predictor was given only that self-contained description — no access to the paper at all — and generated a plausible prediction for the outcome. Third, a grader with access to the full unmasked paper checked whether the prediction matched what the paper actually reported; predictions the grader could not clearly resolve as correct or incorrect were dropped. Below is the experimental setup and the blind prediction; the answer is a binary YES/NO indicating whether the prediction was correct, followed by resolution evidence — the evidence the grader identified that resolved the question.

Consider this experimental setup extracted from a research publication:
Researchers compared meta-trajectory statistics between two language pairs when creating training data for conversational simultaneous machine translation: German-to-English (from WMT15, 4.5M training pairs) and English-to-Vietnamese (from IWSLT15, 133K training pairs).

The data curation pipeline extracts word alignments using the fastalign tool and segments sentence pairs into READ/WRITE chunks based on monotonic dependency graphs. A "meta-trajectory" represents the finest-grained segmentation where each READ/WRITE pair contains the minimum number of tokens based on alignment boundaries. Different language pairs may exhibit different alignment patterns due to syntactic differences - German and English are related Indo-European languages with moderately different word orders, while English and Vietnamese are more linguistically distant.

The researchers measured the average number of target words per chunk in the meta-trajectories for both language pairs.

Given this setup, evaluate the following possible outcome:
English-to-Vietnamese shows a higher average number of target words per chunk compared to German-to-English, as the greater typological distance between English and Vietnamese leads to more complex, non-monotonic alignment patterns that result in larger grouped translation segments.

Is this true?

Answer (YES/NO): NO